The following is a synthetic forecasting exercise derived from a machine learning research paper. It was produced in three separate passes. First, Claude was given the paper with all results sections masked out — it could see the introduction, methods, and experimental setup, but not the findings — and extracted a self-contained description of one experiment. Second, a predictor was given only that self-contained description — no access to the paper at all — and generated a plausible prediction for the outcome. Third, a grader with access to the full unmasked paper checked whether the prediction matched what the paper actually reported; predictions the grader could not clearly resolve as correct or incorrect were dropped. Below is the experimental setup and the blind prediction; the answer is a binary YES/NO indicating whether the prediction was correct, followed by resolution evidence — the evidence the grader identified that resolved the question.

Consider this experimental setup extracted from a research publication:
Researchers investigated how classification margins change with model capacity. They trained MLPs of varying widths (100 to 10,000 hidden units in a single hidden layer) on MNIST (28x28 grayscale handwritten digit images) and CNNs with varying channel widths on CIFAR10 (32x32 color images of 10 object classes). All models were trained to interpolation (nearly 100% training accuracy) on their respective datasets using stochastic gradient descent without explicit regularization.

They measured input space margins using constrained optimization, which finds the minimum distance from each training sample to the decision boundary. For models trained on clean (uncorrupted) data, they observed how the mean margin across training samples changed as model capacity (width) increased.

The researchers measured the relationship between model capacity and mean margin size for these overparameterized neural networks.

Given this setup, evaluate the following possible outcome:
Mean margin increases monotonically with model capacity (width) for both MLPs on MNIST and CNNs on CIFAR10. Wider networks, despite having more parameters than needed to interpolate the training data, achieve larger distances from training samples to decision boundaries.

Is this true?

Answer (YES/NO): YES